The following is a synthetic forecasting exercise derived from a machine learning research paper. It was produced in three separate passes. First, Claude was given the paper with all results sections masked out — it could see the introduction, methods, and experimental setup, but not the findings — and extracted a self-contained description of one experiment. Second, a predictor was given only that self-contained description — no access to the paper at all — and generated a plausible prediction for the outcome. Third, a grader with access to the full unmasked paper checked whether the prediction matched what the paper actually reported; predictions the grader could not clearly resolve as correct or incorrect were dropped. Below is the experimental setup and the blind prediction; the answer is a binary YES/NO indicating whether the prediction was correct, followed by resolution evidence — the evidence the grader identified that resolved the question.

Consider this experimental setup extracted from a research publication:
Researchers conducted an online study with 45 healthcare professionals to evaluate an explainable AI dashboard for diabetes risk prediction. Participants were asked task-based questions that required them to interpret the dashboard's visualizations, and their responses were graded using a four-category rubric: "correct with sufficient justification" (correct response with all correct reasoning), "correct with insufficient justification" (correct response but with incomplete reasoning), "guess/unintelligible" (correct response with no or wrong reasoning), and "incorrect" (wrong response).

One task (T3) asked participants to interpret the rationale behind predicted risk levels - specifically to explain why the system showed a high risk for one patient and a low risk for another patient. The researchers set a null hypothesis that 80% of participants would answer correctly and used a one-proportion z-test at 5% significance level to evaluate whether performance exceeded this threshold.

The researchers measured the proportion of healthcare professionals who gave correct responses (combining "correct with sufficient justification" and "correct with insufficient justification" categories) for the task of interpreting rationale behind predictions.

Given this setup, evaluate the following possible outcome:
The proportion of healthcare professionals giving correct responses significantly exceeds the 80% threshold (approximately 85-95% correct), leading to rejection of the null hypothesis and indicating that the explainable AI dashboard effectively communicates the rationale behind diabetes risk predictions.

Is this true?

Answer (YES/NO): YES